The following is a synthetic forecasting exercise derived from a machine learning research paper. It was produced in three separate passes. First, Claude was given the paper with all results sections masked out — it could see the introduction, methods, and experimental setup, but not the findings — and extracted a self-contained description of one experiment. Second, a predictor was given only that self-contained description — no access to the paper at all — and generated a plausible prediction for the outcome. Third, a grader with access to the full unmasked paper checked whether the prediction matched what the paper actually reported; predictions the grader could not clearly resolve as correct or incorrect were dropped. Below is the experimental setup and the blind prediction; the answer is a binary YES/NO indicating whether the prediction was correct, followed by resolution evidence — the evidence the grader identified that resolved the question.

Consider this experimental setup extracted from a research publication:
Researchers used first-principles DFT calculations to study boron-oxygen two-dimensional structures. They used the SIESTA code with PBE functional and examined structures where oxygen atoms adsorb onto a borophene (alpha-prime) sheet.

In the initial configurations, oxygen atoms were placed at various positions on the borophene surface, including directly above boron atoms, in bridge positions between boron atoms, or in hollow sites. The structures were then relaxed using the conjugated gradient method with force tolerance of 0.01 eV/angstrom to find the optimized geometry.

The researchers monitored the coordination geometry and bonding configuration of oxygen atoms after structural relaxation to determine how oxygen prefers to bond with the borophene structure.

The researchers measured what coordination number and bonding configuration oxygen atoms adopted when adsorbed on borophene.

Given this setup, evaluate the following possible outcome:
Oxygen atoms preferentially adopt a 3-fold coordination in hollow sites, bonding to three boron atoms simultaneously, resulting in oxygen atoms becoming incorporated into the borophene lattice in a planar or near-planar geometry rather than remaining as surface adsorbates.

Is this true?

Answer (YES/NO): NO